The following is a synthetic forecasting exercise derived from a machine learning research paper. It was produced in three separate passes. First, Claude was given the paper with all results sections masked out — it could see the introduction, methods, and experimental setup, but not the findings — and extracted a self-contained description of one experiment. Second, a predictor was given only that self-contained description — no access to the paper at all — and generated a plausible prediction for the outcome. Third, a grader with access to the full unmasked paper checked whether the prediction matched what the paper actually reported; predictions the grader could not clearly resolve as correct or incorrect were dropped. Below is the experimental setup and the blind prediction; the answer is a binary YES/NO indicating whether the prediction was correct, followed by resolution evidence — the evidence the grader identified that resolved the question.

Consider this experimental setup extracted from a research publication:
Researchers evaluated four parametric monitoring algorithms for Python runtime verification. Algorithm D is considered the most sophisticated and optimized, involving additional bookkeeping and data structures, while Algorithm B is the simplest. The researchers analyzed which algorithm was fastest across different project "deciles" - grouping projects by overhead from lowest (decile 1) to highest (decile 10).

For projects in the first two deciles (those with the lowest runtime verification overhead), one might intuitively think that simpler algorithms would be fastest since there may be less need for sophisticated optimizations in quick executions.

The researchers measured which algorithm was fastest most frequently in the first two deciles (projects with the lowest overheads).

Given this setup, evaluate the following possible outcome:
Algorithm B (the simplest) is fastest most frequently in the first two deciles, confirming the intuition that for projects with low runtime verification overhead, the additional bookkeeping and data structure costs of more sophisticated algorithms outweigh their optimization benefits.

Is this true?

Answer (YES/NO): NO